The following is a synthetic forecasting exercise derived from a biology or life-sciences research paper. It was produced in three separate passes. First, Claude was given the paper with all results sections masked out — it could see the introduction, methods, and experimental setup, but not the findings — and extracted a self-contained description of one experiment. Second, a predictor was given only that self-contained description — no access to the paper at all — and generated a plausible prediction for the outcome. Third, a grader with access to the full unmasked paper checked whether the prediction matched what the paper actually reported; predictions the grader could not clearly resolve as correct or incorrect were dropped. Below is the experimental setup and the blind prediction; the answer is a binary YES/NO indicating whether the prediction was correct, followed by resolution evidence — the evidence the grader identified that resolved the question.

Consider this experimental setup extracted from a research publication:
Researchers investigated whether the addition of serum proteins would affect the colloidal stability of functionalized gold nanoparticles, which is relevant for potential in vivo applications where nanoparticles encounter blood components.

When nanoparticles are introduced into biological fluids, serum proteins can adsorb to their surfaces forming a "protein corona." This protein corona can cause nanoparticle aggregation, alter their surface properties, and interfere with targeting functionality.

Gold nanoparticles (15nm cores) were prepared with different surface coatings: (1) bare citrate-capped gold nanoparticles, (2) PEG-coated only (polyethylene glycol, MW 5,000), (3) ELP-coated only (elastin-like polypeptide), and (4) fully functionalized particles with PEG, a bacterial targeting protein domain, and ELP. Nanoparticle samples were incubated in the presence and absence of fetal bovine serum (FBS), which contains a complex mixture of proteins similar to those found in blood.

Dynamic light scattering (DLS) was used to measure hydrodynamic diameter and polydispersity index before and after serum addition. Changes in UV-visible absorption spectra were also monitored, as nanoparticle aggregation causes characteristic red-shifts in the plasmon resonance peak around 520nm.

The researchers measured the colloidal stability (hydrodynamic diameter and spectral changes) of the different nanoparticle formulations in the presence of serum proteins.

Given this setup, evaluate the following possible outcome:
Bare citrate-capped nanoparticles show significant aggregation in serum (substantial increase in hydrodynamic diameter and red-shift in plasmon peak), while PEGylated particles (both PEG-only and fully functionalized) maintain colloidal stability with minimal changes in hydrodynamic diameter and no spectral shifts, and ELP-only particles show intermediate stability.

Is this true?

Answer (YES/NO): NO